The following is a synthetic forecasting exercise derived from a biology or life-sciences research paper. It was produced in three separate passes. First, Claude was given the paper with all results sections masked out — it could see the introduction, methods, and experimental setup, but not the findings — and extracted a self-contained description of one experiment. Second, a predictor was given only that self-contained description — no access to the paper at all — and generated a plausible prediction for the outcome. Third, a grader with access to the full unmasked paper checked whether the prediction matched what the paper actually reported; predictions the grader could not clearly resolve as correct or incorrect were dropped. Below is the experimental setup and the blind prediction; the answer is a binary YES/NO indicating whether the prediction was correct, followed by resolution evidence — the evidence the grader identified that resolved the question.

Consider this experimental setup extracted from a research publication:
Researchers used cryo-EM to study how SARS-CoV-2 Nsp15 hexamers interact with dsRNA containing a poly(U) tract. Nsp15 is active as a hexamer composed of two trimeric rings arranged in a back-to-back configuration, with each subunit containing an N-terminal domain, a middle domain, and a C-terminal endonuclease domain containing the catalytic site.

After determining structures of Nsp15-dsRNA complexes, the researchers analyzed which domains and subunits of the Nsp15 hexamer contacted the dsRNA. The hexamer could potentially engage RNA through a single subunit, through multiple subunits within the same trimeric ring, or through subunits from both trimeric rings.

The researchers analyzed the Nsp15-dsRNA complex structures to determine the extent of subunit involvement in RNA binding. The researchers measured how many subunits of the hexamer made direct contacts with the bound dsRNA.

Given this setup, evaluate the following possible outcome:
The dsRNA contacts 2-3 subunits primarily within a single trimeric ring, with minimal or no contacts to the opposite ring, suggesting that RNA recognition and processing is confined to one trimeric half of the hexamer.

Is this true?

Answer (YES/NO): NO